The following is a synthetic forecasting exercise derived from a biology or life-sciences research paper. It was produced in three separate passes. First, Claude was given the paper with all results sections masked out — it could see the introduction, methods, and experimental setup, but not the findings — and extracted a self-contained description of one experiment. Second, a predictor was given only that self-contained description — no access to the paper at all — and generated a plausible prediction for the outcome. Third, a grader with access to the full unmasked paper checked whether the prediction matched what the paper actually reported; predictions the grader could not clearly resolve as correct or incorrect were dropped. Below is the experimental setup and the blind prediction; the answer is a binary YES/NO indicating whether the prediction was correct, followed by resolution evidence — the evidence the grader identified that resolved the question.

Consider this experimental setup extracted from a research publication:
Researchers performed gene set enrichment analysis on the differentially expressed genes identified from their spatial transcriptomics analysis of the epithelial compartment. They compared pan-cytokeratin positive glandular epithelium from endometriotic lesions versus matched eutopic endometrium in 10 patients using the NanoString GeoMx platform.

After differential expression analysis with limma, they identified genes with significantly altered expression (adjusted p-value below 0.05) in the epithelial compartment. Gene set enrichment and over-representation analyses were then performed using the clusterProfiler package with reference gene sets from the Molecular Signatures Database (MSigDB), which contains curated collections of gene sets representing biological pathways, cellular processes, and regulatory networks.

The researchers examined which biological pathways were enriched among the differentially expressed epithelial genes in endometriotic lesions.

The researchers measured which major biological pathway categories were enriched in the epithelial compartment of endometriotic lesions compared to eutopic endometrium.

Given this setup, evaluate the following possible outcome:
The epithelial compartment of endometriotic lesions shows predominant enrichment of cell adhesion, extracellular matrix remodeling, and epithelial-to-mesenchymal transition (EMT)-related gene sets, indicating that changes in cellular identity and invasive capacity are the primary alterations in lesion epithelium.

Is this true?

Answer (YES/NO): NO